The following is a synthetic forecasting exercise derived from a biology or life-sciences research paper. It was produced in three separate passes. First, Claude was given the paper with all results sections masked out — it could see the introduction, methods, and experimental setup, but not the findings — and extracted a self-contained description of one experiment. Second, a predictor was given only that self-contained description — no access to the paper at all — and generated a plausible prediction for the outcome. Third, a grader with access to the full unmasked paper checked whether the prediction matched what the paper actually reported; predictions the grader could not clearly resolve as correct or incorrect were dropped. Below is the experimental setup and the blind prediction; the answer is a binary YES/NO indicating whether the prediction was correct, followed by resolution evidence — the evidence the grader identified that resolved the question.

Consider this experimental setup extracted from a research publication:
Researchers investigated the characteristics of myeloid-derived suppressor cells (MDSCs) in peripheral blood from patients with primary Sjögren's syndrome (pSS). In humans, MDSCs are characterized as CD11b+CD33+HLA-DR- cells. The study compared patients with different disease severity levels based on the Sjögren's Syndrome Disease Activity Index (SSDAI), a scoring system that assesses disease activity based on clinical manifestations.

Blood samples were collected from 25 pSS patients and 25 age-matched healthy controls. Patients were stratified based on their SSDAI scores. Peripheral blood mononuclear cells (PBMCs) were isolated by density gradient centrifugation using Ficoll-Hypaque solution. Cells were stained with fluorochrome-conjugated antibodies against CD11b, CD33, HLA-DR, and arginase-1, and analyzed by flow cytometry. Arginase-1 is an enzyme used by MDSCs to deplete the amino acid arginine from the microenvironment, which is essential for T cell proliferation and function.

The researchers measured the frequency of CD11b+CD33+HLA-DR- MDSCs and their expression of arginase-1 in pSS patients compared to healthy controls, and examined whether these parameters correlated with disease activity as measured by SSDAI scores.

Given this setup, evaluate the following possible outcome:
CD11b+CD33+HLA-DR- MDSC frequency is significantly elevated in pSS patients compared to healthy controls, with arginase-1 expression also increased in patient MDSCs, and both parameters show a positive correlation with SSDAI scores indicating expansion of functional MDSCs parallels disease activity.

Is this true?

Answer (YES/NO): NO